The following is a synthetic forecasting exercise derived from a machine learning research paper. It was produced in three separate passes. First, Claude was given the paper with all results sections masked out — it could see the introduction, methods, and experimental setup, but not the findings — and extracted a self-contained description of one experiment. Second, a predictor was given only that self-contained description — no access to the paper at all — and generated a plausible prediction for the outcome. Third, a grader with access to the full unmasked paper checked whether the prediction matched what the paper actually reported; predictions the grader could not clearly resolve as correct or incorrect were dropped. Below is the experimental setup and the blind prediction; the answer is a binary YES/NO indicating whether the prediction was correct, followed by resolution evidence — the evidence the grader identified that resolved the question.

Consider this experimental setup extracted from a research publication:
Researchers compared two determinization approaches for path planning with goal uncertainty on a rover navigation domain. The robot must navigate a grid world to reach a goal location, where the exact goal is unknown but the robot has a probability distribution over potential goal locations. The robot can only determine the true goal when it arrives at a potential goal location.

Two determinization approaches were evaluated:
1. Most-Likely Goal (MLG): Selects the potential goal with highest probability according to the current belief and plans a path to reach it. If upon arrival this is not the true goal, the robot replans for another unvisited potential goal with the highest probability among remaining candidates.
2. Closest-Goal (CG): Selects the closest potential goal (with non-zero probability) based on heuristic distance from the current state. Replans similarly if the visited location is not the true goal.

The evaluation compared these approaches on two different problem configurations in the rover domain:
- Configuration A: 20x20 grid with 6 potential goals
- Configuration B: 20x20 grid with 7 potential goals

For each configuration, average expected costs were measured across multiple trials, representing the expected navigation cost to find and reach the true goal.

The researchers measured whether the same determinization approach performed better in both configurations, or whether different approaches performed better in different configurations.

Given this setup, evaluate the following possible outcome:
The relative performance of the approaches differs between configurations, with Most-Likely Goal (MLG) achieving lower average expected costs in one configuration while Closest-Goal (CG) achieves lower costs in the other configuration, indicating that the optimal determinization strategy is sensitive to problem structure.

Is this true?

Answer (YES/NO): YES